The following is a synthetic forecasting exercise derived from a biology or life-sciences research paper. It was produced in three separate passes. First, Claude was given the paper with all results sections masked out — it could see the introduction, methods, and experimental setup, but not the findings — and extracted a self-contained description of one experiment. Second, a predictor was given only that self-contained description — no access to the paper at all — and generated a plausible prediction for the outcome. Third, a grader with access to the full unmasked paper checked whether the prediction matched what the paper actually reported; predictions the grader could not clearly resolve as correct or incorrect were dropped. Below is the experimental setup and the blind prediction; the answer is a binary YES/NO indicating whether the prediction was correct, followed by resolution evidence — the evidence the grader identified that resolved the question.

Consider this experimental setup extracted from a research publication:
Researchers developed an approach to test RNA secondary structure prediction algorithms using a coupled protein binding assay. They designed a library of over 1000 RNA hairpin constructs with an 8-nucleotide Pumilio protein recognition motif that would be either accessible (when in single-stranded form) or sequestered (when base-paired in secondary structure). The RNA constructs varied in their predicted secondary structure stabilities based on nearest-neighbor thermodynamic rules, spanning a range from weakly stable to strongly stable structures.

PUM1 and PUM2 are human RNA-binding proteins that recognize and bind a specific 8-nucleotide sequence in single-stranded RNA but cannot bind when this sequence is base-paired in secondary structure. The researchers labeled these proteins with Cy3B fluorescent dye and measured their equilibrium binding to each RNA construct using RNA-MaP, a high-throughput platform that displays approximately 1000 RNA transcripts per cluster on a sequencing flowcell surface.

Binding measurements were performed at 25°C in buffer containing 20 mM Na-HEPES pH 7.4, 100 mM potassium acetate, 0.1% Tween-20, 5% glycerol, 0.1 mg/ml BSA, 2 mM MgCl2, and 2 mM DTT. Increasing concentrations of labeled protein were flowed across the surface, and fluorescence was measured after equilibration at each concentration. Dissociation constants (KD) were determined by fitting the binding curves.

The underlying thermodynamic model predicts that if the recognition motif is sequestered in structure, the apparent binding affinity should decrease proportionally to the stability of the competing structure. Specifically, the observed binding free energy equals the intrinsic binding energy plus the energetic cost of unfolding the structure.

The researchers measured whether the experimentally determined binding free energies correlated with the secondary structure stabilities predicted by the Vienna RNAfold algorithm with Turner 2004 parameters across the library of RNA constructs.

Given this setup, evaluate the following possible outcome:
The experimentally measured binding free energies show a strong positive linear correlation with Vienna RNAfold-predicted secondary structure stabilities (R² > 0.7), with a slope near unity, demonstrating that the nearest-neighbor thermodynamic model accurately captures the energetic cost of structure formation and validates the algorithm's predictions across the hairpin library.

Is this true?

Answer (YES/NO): NO